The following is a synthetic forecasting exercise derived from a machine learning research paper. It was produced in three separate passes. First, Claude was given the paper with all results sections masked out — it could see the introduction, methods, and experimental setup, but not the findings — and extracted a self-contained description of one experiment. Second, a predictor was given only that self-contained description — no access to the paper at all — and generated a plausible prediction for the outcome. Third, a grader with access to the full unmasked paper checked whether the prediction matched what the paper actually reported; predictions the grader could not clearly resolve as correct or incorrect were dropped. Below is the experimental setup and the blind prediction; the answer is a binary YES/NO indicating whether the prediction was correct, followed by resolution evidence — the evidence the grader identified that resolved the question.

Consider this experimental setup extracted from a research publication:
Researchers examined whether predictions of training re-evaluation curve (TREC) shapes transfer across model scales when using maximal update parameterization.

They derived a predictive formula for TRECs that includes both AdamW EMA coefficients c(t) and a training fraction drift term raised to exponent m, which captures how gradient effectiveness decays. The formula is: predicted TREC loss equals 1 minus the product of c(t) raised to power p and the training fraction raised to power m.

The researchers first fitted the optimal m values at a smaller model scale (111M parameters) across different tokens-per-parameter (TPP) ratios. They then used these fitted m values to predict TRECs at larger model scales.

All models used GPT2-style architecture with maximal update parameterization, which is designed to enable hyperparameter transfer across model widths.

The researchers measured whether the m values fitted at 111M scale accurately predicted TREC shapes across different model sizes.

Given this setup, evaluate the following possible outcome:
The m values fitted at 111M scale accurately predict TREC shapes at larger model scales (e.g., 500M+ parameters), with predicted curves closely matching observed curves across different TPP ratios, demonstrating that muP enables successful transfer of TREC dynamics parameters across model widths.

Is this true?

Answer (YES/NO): YES